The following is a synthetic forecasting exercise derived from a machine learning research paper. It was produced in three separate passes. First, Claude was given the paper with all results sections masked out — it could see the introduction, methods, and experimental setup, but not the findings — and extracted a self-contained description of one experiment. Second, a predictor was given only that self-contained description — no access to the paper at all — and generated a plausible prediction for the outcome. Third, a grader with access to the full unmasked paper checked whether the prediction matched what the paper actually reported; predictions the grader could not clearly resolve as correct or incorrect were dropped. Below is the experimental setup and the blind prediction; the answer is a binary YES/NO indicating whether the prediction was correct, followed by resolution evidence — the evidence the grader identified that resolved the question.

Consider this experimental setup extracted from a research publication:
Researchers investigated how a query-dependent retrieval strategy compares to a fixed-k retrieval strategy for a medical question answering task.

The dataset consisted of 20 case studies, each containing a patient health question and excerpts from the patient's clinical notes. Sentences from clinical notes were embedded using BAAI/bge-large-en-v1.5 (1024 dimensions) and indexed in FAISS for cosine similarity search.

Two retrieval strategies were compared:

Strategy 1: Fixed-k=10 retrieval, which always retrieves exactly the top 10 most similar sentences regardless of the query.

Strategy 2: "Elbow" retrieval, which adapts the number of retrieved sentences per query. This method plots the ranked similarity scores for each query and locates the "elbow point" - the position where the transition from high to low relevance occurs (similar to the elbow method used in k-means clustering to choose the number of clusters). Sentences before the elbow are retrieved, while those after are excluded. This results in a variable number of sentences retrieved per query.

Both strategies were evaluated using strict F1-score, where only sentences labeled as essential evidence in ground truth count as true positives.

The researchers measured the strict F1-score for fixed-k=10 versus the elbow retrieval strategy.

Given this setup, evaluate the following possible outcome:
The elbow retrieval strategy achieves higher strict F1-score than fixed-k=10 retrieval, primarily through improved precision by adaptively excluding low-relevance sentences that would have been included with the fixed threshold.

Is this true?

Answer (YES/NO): NO